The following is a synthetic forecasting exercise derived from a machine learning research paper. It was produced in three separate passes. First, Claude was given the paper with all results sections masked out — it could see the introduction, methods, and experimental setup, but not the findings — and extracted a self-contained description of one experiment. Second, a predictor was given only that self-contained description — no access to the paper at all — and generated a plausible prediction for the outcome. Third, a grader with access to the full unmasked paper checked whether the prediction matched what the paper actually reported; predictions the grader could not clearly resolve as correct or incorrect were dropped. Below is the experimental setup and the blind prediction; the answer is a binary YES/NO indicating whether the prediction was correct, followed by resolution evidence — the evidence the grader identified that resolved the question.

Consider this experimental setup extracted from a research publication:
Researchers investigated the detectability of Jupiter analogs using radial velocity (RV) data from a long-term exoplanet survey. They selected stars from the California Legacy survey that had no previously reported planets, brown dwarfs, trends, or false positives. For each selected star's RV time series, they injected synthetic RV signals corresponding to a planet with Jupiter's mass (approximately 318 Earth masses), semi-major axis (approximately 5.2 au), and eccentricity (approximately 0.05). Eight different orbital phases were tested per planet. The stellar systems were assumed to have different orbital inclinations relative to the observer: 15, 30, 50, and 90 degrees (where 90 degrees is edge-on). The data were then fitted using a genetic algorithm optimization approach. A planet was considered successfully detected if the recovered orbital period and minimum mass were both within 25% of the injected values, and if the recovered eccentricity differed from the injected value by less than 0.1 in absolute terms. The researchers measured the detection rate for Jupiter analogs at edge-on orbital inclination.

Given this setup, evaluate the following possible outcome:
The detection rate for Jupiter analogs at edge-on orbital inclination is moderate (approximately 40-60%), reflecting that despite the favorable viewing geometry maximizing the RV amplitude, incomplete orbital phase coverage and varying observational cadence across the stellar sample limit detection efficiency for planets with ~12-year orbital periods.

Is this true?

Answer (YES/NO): NO